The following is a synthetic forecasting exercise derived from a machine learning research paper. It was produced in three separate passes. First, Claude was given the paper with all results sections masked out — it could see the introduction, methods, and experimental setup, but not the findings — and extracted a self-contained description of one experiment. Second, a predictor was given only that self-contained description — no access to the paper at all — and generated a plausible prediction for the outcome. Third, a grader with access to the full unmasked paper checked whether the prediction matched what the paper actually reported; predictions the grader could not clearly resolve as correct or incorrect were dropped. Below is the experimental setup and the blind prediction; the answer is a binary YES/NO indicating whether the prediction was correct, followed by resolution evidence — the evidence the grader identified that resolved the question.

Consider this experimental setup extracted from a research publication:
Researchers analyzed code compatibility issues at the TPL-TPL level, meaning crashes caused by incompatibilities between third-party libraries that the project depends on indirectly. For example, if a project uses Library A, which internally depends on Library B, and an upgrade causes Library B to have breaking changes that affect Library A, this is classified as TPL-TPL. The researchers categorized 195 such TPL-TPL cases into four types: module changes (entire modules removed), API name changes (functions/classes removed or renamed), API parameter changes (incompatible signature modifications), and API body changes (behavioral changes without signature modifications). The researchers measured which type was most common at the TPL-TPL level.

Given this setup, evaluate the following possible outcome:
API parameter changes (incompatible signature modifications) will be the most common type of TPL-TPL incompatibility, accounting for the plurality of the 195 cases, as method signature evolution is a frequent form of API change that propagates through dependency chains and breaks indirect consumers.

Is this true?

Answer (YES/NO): NO